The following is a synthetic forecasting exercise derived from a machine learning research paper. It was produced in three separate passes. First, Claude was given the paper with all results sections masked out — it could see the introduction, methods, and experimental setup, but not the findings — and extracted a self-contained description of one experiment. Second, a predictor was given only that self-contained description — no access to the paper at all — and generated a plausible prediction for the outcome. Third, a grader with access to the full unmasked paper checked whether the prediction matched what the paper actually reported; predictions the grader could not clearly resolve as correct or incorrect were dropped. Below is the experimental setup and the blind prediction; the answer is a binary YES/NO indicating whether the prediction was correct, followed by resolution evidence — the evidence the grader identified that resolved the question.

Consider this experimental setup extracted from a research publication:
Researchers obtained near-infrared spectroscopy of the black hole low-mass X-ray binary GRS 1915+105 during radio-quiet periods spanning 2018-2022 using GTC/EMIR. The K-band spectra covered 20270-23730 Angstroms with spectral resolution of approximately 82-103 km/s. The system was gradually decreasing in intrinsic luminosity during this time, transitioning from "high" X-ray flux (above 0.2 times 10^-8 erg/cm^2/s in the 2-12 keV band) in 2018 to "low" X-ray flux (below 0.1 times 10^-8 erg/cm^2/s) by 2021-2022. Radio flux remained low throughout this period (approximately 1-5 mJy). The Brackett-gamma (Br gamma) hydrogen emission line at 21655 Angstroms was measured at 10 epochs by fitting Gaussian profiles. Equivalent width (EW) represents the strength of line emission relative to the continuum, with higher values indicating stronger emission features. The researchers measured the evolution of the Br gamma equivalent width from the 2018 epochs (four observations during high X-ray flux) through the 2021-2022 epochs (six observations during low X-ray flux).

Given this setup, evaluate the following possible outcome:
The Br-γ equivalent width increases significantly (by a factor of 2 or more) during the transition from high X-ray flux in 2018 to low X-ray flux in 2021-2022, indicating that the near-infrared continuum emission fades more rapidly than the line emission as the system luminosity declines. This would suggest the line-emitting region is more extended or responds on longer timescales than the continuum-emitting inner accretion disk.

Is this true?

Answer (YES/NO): NO